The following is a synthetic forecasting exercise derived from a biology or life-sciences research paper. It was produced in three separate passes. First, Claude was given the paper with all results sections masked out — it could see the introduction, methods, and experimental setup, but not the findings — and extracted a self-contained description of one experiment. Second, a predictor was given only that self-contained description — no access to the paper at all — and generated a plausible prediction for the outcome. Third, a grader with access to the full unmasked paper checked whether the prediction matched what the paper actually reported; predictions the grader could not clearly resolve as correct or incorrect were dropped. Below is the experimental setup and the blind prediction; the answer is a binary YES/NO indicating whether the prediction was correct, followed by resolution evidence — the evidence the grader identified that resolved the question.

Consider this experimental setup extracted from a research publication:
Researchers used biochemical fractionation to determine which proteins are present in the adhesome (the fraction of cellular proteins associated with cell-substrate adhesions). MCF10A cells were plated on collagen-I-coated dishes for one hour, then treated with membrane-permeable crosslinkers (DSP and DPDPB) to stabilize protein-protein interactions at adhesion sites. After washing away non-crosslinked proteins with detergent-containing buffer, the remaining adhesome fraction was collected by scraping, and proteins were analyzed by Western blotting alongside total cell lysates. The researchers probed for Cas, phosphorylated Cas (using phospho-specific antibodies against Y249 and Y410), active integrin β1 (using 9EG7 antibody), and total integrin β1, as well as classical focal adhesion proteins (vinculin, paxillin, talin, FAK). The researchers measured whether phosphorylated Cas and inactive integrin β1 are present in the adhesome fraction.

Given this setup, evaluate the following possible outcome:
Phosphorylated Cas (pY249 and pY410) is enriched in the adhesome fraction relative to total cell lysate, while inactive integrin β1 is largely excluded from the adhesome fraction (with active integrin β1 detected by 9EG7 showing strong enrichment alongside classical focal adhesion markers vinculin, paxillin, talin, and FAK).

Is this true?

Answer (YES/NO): NO